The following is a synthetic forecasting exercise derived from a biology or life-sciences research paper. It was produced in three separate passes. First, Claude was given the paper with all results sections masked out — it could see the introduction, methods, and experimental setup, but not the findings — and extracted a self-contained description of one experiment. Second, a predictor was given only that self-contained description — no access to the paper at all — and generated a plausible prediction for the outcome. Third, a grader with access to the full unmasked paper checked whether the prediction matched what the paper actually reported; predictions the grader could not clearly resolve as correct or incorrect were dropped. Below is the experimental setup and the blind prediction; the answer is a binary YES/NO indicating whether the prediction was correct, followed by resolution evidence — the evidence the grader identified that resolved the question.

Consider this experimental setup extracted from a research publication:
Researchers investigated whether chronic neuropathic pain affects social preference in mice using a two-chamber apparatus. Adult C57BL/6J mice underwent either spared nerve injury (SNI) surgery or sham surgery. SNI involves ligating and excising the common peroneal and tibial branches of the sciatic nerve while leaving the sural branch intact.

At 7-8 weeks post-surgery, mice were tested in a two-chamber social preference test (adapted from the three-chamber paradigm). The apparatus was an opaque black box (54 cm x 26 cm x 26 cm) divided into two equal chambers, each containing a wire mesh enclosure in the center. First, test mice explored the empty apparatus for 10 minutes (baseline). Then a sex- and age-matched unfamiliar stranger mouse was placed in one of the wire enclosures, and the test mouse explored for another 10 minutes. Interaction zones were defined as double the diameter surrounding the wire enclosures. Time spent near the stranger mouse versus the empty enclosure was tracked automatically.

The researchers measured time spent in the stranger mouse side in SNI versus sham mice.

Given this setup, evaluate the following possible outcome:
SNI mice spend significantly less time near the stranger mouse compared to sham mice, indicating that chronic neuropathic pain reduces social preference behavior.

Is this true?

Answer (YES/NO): NO